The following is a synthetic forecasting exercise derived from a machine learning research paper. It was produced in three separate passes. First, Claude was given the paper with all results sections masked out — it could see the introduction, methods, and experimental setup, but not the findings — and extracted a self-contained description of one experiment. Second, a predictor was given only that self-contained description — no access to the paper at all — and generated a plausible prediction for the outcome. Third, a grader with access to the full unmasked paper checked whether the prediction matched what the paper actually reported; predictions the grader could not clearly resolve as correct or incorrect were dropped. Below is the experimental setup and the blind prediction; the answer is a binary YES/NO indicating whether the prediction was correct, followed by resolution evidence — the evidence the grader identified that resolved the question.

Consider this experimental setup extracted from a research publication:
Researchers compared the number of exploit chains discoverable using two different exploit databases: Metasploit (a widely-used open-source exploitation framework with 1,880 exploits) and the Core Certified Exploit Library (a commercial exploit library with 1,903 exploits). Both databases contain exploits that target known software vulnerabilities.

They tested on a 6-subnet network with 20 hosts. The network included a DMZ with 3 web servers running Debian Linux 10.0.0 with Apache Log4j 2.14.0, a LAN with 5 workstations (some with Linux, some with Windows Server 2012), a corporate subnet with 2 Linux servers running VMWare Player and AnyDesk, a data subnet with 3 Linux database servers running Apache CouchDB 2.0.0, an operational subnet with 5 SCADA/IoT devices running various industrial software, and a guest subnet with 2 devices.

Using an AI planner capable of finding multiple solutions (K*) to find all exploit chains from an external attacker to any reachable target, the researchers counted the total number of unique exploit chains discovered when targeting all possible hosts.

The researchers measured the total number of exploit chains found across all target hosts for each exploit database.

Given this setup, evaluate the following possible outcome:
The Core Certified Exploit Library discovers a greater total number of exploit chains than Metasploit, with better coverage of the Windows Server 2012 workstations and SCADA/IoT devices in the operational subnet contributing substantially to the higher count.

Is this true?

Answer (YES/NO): NO